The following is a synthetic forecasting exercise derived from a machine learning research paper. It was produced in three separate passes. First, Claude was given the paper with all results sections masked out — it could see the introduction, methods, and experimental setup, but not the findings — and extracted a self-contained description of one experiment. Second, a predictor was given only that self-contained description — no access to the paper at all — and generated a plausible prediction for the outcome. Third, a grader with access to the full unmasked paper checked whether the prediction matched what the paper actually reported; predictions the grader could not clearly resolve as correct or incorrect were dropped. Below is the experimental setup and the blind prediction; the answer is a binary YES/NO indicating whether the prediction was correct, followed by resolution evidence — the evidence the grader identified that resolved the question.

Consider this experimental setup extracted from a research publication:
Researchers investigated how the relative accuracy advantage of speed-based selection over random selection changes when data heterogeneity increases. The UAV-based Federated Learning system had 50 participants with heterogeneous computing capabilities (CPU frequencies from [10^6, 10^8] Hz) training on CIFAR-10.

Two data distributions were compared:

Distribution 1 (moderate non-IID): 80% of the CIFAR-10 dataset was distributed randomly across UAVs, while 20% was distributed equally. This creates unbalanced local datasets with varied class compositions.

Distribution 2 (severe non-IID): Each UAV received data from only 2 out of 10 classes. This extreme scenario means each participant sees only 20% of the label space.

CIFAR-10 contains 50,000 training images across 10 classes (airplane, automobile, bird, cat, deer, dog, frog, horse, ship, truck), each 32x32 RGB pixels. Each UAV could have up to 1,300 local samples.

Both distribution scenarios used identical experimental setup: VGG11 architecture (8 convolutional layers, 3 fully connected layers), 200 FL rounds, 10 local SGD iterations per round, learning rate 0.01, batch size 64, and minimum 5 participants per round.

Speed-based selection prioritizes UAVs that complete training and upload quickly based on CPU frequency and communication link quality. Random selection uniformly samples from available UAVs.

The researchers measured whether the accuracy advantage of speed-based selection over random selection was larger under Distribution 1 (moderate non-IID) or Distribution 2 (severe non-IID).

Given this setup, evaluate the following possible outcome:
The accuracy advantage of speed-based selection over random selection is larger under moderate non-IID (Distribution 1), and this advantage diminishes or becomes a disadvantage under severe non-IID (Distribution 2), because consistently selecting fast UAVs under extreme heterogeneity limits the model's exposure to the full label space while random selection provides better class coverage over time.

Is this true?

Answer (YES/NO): NO